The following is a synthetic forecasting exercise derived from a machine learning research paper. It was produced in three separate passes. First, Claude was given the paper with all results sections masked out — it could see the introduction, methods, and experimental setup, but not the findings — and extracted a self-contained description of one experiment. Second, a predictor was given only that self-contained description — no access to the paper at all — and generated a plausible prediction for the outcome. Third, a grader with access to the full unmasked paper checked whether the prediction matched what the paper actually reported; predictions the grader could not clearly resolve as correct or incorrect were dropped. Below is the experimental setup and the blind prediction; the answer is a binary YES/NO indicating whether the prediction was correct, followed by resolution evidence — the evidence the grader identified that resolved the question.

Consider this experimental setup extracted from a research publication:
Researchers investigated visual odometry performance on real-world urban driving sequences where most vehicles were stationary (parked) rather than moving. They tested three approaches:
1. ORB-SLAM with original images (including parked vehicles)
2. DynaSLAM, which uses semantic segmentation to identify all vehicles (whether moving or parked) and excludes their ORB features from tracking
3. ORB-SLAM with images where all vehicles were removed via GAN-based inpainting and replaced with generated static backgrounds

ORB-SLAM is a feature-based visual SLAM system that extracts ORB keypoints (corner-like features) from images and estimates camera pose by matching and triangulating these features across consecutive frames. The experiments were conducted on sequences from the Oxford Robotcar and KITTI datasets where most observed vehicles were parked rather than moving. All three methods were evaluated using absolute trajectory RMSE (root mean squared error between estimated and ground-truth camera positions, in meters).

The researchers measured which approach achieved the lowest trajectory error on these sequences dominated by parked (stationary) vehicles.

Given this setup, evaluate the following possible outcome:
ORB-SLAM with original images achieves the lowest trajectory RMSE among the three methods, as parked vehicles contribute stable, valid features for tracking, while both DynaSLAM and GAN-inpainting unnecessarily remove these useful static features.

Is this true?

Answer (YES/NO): YES